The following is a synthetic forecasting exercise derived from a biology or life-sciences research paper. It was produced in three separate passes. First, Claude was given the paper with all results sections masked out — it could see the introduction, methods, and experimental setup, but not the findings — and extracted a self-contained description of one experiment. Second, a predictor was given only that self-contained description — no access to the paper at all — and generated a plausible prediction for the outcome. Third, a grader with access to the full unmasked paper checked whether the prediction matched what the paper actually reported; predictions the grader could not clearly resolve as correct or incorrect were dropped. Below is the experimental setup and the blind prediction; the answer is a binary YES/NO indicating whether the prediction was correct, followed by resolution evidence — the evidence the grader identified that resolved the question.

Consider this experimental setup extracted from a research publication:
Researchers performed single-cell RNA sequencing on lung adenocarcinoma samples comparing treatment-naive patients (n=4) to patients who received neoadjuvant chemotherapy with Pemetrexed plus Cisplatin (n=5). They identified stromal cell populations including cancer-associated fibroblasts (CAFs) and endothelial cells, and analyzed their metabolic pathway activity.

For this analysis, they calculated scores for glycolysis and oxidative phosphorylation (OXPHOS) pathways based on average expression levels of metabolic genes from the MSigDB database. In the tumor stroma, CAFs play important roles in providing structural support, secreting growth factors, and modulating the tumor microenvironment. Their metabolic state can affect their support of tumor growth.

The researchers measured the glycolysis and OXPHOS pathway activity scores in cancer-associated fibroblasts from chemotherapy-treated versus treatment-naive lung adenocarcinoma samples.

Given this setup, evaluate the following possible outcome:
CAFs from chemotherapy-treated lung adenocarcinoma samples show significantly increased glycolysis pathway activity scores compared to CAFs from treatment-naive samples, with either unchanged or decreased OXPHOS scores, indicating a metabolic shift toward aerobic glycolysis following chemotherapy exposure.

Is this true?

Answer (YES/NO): NO